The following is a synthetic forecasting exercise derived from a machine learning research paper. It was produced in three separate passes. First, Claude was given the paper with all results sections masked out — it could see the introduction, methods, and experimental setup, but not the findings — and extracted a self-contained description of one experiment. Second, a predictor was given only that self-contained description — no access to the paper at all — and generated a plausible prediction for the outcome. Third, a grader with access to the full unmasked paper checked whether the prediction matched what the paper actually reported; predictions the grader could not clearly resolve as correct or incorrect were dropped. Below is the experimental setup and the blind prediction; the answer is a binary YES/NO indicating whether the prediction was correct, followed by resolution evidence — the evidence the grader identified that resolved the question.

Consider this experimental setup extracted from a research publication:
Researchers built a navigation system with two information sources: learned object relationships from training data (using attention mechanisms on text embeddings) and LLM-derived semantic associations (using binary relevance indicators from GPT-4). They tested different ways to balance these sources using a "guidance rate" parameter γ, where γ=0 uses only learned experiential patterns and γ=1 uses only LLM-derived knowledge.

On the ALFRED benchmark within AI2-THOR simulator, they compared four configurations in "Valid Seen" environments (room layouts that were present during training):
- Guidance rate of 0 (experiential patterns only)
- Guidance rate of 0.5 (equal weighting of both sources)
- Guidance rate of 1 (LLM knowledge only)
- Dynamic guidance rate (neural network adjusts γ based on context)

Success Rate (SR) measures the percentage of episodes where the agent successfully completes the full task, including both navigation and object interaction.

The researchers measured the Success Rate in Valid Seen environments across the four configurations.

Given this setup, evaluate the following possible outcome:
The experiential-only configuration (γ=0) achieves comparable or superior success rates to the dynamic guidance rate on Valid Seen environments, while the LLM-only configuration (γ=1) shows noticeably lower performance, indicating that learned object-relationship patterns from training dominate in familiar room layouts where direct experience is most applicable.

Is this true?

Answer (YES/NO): NO